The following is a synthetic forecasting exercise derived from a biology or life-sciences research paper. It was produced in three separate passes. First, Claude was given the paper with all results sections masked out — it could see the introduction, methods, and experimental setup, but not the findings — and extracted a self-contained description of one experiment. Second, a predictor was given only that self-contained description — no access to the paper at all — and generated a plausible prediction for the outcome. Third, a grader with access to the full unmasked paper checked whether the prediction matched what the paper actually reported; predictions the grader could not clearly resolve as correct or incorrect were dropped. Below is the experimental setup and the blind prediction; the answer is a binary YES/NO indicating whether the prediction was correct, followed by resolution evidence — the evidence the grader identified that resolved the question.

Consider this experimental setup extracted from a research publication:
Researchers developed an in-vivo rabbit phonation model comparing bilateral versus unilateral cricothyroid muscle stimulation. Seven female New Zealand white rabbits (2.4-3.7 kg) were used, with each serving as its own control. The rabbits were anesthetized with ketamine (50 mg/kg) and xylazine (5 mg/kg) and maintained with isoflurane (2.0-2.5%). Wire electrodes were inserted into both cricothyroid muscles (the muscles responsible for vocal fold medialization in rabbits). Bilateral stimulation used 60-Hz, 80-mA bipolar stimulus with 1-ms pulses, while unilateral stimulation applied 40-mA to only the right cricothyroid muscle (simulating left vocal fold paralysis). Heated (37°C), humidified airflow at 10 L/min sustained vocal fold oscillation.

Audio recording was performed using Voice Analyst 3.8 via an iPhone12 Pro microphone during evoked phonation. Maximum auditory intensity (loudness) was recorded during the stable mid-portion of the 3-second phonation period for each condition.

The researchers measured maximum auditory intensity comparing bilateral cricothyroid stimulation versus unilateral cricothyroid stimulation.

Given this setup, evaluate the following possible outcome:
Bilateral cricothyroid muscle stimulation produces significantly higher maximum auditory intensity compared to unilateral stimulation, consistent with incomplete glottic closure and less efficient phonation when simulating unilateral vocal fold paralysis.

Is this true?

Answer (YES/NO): YES